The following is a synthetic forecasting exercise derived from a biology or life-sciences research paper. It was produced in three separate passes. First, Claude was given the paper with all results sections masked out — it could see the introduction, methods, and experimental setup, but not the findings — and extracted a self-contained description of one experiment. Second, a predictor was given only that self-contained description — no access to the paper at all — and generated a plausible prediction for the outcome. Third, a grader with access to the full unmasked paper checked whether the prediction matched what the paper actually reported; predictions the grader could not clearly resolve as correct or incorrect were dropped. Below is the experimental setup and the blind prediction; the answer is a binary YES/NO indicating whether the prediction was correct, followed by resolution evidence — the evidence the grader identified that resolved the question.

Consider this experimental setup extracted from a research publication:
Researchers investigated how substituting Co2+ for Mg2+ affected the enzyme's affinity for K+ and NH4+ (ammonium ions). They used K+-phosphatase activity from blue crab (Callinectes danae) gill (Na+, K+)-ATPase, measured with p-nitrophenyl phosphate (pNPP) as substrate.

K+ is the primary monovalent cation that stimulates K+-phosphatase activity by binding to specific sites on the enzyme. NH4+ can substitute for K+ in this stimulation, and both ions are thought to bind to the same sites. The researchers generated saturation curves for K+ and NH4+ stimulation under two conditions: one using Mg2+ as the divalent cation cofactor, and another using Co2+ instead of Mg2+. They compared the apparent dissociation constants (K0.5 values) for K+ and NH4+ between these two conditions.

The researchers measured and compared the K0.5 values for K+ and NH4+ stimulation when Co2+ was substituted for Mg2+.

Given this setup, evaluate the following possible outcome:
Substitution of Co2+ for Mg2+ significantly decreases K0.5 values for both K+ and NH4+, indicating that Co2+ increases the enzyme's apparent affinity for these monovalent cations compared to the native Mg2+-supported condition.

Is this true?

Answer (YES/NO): NO